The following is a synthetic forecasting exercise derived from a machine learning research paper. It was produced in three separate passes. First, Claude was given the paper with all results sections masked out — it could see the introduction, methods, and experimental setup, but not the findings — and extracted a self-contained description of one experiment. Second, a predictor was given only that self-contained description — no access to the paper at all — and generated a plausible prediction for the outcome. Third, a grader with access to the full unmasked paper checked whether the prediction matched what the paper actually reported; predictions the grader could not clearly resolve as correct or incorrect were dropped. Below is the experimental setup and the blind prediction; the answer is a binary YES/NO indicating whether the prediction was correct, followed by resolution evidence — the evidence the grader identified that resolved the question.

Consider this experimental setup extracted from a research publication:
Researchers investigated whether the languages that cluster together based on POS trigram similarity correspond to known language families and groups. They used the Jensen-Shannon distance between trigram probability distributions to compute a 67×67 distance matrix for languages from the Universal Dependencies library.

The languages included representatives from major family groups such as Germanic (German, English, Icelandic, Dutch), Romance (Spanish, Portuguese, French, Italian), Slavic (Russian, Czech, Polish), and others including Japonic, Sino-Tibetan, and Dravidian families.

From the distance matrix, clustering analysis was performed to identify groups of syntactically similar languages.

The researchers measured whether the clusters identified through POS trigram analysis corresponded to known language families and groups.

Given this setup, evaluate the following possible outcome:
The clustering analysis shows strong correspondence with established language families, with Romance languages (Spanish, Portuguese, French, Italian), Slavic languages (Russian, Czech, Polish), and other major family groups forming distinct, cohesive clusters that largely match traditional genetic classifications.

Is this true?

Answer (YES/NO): NO